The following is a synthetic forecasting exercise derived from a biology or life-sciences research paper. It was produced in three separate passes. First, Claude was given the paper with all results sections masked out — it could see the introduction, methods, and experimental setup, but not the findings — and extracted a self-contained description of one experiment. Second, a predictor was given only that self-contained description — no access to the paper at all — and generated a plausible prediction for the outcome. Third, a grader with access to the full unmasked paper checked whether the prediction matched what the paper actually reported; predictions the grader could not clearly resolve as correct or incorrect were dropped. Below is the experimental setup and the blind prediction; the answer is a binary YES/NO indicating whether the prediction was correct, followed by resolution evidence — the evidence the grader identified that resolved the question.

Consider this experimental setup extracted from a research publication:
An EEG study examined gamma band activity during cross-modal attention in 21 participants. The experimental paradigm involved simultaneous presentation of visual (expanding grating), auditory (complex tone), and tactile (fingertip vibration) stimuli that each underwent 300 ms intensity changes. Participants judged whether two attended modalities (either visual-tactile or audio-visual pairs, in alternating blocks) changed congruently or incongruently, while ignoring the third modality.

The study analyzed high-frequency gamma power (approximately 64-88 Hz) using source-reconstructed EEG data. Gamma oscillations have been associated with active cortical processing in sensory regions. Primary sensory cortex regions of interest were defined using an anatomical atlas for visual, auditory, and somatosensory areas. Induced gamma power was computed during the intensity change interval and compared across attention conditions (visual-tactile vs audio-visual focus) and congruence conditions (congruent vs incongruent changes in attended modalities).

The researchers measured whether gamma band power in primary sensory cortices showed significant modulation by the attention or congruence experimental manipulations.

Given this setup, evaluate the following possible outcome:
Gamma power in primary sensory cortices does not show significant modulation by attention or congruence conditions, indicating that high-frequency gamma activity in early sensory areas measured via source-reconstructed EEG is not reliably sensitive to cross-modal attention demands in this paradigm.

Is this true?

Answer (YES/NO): YES